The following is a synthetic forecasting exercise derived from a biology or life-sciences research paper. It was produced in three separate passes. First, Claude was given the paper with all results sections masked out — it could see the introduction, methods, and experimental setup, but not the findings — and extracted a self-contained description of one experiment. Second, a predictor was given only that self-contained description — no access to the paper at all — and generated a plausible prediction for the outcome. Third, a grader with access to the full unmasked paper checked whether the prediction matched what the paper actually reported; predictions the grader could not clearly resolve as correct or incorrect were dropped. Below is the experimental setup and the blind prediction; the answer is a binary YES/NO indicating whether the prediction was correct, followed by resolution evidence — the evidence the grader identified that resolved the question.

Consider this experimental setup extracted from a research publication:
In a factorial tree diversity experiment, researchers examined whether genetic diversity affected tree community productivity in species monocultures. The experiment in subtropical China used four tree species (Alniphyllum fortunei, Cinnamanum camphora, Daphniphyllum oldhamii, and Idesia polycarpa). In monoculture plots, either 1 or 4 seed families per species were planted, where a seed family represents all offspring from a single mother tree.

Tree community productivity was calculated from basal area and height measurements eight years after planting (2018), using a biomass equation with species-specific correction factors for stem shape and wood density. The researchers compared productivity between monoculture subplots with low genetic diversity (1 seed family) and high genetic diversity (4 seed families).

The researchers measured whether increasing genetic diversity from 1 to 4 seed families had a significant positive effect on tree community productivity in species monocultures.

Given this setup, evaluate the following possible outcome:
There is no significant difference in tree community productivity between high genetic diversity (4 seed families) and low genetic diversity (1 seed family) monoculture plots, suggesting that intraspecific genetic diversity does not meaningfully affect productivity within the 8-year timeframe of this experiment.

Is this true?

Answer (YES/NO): YES